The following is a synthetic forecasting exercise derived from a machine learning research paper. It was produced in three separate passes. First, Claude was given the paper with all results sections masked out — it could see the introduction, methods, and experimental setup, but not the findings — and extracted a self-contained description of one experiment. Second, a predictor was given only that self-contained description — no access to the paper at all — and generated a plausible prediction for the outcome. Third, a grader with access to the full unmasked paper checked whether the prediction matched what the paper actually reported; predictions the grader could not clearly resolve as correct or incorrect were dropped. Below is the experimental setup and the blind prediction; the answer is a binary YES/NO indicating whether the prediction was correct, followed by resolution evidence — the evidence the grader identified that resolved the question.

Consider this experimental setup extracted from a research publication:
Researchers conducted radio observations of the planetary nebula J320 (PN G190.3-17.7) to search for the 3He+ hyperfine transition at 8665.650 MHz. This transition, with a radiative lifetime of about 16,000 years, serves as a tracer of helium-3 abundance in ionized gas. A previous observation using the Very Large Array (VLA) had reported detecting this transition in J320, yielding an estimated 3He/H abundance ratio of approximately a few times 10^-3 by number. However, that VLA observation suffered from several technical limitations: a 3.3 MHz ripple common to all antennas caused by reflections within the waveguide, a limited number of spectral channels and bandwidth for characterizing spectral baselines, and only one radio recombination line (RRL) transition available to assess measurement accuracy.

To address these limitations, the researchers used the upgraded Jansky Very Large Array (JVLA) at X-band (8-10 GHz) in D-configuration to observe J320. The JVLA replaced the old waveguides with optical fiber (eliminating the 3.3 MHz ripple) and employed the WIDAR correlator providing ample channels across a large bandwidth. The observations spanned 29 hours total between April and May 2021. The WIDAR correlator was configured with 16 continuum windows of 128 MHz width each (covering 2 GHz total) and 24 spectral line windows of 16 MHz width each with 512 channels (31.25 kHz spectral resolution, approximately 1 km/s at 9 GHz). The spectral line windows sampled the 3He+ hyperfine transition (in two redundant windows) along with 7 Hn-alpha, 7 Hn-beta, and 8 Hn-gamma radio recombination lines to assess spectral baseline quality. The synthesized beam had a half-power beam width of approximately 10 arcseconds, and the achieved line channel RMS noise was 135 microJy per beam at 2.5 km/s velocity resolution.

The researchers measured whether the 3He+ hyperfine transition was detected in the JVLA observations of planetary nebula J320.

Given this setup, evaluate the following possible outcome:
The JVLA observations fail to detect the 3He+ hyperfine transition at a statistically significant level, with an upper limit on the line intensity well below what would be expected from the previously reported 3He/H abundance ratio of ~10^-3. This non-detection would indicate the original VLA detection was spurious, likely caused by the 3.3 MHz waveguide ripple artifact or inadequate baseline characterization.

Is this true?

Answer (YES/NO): NO